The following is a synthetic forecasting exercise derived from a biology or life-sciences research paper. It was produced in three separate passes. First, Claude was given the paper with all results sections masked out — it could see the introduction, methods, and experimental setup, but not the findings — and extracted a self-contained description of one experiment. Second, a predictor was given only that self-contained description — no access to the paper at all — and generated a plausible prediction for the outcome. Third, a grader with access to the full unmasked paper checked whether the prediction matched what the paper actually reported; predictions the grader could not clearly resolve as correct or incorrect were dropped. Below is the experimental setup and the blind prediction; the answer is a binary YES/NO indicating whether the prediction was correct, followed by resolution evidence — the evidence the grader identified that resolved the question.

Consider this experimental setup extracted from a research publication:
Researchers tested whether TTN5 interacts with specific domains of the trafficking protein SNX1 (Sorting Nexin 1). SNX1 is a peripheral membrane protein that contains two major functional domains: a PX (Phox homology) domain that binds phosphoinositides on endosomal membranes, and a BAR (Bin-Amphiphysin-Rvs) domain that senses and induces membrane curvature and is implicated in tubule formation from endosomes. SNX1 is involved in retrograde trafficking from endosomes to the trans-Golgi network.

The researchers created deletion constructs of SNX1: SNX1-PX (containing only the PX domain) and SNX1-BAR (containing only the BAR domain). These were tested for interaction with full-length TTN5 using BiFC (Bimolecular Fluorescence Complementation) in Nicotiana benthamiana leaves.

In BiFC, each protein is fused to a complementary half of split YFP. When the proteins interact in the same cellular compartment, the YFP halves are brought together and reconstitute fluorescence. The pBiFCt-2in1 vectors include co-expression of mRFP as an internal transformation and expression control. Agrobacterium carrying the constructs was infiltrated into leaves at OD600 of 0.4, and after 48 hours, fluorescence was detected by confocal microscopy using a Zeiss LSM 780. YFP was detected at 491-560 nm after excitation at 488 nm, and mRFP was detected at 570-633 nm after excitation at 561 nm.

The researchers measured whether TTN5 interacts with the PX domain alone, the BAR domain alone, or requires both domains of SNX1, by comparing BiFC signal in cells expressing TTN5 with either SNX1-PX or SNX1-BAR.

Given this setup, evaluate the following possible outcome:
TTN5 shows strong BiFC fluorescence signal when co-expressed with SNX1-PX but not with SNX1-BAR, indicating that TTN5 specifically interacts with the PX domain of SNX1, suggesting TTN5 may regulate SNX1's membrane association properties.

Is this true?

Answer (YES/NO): NO